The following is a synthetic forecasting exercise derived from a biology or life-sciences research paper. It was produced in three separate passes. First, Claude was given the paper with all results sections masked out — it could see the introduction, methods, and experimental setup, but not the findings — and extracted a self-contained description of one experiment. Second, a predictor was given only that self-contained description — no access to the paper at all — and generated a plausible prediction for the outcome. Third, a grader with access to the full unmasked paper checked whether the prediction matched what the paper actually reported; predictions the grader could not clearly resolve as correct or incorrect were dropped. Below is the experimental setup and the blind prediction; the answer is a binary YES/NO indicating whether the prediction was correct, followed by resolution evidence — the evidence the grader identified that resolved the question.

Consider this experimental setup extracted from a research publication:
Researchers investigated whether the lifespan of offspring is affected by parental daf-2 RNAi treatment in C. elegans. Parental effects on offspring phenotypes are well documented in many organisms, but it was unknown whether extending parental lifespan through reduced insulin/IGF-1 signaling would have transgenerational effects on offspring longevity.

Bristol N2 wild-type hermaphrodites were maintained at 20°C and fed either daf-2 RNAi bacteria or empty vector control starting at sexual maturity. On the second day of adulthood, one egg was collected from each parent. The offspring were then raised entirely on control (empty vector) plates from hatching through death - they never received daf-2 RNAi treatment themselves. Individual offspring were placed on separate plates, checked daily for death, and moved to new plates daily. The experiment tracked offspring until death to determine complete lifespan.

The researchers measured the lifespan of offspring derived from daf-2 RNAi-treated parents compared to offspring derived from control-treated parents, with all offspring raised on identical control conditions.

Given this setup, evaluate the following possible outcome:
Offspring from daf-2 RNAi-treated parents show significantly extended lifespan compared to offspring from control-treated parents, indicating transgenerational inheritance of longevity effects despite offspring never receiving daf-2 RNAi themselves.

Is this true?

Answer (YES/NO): NO